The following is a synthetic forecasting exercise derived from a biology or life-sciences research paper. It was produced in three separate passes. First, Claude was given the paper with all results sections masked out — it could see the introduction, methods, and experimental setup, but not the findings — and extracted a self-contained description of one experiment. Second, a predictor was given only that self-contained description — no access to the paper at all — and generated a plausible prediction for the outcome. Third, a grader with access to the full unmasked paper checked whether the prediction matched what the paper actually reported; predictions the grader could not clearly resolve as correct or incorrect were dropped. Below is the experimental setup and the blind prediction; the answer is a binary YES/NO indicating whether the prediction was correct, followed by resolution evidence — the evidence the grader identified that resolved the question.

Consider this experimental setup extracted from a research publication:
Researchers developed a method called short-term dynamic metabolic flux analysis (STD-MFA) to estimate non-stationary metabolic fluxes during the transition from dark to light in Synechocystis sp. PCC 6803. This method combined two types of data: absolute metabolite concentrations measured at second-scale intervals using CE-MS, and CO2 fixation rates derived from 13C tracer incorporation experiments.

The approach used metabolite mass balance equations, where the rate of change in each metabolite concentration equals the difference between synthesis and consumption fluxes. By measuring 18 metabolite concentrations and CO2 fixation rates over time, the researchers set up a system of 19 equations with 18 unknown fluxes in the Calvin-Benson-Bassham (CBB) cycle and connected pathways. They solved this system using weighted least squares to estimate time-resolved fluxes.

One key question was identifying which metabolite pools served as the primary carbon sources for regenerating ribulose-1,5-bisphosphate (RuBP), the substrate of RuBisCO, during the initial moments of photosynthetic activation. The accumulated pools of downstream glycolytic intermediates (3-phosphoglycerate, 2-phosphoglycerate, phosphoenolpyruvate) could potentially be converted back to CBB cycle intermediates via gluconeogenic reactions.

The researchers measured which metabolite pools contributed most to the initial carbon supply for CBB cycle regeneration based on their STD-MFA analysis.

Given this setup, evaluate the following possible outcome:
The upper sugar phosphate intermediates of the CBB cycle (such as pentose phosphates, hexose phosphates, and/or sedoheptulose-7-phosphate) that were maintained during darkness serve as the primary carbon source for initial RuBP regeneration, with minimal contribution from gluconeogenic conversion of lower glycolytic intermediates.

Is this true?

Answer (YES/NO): NO